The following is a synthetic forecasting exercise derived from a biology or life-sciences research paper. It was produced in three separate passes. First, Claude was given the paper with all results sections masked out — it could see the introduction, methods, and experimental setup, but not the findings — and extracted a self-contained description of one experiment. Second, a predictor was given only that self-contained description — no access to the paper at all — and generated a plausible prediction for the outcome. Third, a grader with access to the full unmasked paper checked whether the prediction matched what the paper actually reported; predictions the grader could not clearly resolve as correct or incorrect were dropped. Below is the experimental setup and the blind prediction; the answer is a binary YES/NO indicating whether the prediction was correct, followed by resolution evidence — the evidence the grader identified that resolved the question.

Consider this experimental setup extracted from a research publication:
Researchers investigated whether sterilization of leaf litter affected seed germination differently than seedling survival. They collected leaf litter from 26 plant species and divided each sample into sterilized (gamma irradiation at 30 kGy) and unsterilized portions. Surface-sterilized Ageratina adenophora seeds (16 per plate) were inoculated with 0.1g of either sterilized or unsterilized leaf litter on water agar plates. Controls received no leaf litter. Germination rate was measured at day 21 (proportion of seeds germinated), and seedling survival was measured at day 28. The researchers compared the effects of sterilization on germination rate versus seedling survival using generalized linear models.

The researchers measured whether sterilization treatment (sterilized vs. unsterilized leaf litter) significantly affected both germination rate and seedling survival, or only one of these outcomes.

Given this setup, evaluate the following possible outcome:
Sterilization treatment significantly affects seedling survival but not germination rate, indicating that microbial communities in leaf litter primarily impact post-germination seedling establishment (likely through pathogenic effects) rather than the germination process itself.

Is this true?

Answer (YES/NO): YES